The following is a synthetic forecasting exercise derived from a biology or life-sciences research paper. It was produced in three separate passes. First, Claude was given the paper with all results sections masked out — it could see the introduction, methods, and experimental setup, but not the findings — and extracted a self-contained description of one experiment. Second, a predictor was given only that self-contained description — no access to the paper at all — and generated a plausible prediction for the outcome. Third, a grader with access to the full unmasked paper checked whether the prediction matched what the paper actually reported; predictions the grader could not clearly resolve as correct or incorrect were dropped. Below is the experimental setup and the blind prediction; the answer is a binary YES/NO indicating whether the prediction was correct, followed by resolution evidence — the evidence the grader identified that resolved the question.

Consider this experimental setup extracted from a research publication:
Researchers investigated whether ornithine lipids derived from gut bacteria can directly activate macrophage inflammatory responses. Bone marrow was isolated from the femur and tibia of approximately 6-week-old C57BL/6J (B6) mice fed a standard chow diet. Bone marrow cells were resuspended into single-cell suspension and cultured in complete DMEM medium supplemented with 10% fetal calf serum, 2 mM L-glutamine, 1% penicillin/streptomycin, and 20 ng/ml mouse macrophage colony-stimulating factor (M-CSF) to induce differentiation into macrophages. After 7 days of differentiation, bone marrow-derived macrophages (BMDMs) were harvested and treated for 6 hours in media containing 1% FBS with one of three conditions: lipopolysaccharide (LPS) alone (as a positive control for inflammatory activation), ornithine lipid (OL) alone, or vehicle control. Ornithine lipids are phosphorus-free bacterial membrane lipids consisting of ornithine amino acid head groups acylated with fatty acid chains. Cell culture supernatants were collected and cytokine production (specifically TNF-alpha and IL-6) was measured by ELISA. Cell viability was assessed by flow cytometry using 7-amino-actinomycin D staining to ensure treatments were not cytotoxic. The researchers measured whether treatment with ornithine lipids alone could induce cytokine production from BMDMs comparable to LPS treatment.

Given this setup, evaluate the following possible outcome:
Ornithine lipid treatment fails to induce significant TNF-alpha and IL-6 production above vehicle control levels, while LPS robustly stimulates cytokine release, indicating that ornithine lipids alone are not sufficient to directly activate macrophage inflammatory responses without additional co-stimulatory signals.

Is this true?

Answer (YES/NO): YES